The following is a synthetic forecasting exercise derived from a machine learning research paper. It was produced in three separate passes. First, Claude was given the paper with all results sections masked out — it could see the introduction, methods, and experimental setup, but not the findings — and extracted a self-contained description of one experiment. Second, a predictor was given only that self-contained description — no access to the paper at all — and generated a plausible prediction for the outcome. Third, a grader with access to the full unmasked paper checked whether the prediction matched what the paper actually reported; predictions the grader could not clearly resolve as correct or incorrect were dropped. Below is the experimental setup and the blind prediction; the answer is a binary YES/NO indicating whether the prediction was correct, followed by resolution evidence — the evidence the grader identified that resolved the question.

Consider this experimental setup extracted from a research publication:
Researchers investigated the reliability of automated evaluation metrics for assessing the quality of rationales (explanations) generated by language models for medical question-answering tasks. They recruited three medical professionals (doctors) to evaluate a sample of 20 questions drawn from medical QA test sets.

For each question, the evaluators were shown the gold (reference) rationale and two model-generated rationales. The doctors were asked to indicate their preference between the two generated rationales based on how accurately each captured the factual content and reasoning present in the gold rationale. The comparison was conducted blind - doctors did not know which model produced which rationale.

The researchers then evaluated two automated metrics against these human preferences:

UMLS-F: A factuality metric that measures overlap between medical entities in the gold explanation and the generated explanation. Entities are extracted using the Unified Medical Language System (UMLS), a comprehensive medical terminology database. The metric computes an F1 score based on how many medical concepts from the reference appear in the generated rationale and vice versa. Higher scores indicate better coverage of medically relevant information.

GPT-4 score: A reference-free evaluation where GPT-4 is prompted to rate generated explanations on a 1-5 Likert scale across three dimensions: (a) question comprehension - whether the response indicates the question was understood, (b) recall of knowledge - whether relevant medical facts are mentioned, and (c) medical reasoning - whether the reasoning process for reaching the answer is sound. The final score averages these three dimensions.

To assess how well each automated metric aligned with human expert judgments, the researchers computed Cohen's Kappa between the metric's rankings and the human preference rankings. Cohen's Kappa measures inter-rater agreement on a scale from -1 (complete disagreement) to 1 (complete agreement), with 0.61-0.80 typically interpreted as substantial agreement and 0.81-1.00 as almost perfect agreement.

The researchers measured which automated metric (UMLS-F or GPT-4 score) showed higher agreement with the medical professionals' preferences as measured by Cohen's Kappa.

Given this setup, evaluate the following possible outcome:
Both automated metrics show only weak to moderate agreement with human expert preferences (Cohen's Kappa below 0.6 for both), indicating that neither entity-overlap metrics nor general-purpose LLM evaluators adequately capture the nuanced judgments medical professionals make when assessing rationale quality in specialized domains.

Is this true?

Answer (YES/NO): NO